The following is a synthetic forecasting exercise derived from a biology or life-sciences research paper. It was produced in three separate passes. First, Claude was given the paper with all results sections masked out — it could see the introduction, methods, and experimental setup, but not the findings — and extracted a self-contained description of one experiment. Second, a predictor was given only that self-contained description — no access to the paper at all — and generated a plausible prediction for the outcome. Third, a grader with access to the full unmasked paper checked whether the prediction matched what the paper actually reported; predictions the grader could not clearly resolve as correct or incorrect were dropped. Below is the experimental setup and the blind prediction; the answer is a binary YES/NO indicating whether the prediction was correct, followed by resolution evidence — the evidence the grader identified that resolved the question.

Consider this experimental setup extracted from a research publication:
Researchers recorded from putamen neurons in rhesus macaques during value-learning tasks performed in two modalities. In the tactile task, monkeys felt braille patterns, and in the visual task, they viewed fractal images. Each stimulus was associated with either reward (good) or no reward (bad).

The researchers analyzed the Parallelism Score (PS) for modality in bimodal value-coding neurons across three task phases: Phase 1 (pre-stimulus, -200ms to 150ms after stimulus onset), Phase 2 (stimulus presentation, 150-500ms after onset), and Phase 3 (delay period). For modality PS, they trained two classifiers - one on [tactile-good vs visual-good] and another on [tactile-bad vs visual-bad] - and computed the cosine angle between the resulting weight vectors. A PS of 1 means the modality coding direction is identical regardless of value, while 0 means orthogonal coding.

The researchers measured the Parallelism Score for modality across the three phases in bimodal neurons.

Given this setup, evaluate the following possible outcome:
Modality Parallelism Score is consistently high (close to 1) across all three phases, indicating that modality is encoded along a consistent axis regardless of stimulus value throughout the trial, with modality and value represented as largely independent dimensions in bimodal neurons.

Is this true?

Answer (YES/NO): YES